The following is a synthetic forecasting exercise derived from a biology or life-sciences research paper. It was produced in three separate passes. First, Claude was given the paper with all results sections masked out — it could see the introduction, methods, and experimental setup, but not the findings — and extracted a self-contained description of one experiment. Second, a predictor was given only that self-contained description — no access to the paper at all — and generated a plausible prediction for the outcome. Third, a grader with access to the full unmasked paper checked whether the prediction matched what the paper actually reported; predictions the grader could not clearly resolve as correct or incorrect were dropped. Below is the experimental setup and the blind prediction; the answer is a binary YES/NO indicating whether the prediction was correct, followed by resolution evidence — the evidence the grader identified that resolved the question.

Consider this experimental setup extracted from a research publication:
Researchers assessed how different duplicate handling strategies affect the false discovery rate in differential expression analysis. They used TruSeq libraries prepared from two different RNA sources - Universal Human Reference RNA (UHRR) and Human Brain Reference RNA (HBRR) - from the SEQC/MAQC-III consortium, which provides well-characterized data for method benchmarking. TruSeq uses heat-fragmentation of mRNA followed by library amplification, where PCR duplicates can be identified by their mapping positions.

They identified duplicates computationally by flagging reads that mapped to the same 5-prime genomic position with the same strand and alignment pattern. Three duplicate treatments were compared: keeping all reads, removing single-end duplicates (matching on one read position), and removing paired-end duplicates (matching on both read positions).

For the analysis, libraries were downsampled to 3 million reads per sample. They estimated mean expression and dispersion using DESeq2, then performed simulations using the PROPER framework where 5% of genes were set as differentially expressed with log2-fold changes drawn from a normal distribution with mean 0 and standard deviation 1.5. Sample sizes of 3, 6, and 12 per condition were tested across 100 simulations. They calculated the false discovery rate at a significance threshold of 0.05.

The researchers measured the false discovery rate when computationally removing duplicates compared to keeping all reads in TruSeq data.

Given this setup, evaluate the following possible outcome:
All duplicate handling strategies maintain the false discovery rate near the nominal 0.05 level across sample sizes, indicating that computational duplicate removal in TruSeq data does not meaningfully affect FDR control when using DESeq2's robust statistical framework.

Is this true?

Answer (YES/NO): NO